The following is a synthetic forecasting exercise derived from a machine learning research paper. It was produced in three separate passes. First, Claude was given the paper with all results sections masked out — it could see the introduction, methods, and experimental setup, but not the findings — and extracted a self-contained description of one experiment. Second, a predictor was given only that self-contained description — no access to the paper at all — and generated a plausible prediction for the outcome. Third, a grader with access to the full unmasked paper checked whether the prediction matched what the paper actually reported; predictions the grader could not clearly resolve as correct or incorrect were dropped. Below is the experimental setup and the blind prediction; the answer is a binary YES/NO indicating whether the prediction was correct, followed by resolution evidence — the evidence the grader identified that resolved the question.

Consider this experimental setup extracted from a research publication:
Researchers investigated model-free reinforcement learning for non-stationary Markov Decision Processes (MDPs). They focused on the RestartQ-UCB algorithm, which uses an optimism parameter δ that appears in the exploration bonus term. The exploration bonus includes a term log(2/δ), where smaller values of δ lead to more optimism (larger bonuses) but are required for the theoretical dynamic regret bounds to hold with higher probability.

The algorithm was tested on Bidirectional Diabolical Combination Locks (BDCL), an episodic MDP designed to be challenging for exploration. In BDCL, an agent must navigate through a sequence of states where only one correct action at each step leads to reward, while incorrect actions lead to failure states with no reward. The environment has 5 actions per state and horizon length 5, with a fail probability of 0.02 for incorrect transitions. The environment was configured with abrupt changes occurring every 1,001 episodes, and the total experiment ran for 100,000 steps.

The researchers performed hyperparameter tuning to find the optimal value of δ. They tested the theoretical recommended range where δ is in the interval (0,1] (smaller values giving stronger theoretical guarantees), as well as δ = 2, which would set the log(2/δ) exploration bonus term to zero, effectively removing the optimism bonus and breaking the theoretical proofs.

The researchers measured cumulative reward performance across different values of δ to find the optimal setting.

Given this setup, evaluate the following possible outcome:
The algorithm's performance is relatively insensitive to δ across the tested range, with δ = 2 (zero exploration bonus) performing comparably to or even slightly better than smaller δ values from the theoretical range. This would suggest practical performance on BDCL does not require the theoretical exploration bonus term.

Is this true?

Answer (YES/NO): YES